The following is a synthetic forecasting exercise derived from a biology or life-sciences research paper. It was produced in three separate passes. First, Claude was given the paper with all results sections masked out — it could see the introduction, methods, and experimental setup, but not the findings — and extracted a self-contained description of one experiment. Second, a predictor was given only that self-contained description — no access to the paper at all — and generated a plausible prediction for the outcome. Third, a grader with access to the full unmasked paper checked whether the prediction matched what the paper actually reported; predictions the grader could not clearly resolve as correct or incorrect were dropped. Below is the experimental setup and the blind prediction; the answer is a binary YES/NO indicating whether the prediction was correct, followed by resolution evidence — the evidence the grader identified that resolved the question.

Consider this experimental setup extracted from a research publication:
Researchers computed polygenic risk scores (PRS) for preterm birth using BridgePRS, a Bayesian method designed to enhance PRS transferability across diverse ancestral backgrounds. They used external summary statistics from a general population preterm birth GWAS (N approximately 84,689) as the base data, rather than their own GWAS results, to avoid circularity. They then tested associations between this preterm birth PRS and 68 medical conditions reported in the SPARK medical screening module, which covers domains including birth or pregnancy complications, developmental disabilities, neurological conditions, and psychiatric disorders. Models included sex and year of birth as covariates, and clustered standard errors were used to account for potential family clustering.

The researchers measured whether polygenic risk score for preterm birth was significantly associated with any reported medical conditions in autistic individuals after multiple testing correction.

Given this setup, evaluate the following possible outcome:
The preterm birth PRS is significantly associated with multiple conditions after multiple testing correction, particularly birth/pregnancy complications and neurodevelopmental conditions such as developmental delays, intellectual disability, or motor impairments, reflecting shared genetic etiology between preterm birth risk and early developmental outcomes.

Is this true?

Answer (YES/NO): NO